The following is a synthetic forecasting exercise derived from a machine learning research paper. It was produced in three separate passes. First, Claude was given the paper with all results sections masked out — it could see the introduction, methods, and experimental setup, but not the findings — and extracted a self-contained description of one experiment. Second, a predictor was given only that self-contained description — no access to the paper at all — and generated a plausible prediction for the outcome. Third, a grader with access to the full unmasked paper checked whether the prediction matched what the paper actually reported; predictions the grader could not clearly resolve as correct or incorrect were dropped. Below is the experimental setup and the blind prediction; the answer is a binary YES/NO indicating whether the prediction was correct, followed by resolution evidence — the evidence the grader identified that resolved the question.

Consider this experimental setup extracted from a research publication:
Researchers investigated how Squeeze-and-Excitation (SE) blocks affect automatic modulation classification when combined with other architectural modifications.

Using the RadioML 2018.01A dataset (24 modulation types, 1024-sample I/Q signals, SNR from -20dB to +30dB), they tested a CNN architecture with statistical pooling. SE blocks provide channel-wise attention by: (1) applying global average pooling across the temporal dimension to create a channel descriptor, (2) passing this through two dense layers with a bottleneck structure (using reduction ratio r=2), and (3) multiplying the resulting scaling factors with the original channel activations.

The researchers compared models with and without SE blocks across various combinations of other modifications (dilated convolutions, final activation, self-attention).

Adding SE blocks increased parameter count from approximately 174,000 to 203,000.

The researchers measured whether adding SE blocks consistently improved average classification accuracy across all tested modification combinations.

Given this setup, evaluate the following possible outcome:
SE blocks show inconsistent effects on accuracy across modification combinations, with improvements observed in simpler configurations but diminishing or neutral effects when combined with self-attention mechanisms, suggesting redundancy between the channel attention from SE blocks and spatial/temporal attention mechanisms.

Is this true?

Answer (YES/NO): NO